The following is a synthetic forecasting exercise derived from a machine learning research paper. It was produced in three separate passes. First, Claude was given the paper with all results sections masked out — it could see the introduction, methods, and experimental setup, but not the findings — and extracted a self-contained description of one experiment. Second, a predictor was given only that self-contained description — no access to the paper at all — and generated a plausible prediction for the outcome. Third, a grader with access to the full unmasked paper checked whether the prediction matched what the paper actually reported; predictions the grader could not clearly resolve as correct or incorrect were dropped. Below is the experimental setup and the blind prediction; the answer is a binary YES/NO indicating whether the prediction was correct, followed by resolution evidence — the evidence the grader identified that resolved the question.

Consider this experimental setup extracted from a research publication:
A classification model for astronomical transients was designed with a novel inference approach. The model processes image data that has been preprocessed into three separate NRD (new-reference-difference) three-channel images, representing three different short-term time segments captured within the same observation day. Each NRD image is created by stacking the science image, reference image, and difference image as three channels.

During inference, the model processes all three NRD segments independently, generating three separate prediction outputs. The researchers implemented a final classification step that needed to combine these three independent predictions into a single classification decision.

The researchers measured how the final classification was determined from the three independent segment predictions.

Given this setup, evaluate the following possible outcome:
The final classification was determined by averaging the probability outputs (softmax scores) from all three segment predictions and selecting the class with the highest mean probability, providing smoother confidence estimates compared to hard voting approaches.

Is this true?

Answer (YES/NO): NO